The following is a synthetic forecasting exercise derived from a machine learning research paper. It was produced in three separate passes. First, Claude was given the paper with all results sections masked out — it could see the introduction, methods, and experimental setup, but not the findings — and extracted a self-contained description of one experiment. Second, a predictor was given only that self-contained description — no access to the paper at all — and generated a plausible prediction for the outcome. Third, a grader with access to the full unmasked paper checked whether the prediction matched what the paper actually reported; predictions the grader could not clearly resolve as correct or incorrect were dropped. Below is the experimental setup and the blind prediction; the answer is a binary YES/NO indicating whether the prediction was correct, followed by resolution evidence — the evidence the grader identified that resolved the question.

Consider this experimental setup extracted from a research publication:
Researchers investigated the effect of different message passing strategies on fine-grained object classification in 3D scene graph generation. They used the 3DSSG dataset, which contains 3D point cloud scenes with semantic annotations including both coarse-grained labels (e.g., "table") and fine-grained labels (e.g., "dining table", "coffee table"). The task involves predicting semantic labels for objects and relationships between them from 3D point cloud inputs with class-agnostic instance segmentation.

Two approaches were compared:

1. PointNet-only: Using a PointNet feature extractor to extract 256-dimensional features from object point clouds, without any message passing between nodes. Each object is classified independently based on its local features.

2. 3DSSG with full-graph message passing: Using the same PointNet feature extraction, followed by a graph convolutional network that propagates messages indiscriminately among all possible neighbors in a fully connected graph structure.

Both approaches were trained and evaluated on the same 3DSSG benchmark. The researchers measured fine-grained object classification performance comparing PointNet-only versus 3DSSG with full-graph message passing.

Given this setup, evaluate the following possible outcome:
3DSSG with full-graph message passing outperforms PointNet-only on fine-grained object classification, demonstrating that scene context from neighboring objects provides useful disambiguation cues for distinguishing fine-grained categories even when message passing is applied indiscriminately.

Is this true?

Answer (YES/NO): NO